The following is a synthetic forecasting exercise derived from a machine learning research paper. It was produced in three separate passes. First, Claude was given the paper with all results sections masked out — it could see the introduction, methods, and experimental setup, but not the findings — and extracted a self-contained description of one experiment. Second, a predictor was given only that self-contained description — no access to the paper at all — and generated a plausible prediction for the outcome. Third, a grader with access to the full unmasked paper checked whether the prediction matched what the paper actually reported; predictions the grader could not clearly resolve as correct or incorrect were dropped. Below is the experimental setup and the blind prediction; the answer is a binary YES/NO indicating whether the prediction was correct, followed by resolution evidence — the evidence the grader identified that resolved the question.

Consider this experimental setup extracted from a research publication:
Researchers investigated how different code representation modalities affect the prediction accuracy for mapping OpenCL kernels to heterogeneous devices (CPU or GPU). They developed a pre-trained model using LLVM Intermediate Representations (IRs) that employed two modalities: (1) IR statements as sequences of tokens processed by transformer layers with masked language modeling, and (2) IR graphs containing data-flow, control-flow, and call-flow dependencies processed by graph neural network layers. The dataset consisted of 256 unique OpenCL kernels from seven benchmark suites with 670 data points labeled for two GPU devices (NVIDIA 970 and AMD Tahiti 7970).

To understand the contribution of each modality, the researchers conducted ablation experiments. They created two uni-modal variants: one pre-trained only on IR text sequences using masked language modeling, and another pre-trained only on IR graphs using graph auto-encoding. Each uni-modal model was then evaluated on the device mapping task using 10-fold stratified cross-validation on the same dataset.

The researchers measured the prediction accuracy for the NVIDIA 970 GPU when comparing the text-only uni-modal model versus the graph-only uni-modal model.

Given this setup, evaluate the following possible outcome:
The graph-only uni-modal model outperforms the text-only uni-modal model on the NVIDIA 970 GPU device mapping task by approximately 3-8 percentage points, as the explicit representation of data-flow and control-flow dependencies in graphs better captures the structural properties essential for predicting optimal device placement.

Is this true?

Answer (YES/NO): NO